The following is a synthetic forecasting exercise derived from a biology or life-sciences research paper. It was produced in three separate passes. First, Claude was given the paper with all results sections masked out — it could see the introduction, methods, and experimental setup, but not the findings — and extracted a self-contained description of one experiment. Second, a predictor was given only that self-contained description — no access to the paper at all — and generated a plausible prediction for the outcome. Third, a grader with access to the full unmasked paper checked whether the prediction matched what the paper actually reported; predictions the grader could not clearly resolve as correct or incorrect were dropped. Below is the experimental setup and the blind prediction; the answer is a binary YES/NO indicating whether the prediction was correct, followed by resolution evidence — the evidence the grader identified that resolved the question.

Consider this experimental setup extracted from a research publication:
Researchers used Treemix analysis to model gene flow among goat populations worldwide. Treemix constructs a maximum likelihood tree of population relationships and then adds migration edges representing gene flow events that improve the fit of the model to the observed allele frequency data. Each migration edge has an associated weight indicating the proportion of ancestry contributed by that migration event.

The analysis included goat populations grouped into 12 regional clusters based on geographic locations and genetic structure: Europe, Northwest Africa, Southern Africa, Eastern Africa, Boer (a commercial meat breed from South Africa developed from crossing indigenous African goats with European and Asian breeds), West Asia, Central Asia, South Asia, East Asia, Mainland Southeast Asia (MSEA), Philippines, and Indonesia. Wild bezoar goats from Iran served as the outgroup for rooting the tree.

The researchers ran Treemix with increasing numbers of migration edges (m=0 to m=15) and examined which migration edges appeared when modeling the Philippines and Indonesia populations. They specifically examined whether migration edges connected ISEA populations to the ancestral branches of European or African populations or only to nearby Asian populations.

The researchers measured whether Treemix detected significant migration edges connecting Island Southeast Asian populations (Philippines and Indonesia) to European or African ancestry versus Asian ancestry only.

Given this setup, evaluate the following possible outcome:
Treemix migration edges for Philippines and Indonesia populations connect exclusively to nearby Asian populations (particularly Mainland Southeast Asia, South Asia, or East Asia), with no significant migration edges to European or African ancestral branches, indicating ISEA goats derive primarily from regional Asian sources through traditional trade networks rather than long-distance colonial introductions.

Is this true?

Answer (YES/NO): NO